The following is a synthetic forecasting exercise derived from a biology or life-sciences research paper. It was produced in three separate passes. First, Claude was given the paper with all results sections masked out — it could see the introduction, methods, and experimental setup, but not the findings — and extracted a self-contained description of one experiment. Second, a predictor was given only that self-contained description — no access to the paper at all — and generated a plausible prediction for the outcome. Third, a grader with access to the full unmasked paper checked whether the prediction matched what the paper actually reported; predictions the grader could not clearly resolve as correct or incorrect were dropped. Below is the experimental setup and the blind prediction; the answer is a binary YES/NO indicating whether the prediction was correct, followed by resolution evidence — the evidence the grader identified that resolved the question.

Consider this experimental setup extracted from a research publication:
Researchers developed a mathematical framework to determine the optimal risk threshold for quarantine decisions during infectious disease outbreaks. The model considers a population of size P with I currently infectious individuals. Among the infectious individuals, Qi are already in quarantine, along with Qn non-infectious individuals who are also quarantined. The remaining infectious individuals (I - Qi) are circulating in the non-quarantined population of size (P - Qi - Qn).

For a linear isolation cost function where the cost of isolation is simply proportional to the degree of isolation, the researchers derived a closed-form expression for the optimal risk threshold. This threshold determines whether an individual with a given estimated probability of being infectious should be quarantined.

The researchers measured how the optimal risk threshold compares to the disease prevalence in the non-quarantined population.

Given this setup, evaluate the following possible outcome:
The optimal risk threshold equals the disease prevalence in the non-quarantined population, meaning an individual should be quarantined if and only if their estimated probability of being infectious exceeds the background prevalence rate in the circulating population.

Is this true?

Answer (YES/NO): YES